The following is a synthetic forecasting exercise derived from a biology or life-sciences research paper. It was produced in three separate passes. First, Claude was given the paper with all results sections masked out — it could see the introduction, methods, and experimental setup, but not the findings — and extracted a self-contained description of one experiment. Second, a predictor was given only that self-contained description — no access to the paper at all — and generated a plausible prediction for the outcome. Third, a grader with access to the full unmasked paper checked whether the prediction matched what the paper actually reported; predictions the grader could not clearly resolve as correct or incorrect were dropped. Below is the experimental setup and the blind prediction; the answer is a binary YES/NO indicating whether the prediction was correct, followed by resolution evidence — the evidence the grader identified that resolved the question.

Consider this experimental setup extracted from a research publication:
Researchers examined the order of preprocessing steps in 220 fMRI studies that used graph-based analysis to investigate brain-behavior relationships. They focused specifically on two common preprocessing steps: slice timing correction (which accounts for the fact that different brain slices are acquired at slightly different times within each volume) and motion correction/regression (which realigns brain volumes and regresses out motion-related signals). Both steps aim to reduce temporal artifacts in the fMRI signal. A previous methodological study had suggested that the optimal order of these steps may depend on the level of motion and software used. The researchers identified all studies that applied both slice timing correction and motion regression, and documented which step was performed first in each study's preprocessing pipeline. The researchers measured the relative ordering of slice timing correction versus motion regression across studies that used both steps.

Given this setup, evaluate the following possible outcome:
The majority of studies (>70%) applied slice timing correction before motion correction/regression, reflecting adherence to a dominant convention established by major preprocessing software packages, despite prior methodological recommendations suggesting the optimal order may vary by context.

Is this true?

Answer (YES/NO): YES